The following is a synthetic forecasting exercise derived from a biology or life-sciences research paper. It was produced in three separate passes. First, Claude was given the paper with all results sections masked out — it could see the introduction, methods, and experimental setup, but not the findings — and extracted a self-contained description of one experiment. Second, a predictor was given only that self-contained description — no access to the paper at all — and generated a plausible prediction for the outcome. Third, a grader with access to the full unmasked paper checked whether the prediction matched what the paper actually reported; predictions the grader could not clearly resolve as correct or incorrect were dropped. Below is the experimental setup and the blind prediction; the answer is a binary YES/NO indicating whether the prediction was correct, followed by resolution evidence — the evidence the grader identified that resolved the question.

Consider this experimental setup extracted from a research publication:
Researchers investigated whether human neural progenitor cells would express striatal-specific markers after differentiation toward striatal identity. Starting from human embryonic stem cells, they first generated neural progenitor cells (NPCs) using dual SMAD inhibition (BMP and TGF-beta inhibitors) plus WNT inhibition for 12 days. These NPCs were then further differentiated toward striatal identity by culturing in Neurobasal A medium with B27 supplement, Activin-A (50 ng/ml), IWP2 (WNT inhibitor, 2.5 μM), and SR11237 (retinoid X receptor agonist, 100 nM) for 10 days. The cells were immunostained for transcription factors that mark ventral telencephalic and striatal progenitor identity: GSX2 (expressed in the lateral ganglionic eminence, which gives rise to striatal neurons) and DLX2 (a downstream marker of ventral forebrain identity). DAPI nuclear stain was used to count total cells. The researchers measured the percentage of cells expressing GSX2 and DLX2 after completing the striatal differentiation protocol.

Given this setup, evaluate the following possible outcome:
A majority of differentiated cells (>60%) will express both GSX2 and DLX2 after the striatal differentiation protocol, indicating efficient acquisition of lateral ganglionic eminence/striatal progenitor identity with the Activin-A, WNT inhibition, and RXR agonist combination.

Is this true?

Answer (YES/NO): NO